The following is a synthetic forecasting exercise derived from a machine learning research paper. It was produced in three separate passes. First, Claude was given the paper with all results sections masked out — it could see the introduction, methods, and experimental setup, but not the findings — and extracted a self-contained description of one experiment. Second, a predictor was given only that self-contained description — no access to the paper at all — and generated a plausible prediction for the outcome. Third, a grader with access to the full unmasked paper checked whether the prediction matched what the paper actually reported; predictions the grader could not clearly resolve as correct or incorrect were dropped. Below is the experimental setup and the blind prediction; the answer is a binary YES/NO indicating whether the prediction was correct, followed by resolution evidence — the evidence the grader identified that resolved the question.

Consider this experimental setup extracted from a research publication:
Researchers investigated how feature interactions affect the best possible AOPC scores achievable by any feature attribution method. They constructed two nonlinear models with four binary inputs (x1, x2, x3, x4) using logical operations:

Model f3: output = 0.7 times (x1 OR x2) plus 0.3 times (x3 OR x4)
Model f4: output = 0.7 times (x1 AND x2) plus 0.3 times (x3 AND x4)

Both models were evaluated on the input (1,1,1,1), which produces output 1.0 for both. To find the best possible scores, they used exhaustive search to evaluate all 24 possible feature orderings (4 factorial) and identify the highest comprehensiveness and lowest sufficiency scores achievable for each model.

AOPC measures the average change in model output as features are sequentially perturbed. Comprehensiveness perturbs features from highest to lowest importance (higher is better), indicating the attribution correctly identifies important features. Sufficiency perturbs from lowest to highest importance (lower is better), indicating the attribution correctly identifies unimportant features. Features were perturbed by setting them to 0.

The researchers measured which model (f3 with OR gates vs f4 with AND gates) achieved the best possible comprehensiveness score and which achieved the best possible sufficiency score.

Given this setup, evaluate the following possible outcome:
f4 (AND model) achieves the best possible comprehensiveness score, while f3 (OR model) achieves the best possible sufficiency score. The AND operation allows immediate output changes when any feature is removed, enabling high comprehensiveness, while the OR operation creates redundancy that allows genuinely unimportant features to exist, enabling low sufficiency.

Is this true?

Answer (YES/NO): YES